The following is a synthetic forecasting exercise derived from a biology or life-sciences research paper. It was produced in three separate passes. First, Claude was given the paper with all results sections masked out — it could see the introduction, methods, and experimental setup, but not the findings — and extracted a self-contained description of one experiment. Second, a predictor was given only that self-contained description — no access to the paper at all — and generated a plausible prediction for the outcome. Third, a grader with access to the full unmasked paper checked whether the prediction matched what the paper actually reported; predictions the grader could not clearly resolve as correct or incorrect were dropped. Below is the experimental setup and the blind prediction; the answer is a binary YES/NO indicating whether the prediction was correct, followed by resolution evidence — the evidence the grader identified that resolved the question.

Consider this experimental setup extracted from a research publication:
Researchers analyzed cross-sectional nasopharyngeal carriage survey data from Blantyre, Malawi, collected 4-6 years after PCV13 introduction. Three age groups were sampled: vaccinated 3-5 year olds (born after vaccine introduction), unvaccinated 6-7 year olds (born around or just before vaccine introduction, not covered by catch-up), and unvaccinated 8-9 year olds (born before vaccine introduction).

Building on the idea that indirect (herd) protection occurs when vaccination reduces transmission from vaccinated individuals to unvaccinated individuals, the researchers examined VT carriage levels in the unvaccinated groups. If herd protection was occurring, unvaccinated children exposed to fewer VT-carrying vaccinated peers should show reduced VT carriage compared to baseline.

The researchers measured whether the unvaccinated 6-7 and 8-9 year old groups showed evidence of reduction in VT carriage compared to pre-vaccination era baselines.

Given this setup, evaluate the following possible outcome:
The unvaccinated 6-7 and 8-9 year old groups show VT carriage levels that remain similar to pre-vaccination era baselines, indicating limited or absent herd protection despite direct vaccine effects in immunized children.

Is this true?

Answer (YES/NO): NO